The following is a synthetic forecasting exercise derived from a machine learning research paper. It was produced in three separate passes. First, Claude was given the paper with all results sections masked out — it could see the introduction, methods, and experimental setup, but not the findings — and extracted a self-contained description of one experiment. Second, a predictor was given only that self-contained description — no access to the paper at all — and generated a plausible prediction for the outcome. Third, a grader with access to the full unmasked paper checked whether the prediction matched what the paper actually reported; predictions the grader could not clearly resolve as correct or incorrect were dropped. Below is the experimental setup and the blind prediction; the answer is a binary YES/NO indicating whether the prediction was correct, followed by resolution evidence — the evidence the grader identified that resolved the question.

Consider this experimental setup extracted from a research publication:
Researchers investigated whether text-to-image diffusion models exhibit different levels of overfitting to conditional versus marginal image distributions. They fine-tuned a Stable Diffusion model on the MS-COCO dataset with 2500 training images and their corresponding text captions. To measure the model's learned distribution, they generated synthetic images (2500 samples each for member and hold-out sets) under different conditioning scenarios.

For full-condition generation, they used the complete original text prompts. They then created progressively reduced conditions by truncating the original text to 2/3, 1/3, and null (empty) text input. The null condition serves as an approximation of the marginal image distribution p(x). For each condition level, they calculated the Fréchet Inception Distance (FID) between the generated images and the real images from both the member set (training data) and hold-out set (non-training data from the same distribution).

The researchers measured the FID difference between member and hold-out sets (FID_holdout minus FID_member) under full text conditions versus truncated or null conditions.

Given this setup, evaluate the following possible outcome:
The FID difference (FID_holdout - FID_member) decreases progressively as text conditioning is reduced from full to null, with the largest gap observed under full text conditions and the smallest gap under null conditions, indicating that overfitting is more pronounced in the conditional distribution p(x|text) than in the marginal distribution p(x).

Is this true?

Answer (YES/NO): YES